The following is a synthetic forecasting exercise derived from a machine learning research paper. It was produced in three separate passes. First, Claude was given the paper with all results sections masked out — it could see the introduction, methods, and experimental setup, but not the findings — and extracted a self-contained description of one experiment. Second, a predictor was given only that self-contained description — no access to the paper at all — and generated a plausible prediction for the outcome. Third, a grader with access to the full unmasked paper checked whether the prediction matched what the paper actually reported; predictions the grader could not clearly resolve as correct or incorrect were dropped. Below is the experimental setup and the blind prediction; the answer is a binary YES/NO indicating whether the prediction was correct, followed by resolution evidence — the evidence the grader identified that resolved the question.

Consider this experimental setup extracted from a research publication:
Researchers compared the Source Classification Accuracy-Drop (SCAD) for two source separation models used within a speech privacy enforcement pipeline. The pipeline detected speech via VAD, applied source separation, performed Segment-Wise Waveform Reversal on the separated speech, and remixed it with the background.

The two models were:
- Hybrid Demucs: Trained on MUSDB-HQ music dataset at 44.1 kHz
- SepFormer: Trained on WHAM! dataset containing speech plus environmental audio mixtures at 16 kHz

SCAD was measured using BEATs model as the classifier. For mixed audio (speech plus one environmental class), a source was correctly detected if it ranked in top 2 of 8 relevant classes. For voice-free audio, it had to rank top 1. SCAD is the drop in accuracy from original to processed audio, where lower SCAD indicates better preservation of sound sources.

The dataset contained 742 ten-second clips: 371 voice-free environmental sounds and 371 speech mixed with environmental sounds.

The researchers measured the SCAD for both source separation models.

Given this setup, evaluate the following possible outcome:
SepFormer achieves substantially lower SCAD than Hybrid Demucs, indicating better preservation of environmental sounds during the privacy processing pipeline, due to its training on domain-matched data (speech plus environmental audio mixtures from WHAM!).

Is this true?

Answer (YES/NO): NO